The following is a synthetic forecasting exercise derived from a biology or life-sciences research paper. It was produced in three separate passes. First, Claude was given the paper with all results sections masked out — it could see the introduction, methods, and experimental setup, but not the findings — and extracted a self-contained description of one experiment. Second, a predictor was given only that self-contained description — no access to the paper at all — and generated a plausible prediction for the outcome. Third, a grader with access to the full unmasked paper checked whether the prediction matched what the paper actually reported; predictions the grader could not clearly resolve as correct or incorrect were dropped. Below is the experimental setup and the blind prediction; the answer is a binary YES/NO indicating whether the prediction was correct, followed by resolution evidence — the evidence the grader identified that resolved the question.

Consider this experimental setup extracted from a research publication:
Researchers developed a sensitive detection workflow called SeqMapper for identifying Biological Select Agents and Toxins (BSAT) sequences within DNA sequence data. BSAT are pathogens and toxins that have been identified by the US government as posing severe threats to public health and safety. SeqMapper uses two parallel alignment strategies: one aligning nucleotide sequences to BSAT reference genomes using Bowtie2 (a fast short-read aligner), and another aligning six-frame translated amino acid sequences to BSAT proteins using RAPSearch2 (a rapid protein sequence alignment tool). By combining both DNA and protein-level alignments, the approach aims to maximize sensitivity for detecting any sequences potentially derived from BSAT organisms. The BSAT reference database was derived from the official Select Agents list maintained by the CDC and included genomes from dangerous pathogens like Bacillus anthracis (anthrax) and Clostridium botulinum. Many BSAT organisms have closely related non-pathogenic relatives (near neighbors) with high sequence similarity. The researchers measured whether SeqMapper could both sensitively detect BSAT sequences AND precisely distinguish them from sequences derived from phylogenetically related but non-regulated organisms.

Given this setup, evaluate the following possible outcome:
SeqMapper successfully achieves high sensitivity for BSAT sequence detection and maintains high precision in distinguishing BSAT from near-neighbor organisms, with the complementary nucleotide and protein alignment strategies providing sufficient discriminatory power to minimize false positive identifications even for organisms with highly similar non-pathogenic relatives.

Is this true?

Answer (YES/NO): NO